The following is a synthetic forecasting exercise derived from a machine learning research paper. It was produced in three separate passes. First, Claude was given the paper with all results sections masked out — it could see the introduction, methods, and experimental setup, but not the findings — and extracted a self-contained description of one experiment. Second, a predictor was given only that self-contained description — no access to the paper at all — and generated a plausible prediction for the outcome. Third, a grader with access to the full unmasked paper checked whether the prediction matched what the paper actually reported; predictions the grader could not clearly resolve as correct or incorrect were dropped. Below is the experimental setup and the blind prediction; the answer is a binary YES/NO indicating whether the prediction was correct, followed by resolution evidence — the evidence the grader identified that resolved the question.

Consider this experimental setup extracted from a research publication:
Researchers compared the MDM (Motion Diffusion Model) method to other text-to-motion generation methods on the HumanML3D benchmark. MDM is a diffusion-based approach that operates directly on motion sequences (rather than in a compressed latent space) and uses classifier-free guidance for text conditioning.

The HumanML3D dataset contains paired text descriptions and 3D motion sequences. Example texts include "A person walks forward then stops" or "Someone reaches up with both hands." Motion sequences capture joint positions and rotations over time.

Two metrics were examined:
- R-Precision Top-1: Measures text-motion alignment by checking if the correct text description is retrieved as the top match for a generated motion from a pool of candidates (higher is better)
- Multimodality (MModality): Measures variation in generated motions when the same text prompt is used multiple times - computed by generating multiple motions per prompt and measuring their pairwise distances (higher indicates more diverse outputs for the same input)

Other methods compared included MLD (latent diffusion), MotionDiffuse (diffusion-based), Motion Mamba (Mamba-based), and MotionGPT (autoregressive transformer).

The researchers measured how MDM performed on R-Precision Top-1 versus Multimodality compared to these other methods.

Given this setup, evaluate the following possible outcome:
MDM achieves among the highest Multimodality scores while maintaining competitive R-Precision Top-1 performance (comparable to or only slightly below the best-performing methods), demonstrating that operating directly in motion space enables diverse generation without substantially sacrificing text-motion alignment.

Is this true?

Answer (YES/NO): NO